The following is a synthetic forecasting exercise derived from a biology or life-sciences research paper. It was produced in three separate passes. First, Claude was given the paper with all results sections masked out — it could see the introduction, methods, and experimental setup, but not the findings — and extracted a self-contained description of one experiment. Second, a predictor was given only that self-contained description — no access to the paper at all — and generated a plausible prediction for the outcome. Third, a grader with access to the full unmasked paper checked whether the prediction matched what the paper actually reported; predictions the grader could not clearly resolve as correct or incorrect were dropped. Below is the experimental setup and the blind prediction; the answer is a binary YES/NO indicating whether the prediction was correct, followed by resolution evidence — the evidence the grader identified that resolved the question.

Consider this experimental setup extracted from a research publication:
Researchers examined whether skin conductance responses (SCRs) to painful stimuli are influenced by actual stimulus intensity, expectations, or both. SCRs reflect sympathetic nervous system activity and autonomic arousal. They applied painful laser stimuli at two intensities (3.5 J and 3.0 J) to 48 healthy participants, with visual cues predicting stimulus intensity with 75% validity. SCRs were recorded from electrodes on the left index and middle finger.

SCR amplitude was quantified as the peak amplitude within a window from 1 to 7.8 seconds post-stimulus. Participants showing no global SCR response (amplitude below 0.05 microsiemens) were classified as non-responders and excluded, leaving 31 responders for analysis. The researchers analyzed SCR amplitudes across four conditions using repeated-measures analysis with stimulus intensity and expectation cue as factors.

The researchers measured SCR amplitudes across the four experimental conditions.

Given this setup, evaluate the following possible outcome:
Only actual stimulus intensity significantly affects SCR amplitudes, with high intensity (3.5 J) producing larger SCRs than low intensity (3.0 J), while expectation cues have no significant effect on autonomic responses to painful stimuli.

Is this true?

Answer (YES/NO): YES